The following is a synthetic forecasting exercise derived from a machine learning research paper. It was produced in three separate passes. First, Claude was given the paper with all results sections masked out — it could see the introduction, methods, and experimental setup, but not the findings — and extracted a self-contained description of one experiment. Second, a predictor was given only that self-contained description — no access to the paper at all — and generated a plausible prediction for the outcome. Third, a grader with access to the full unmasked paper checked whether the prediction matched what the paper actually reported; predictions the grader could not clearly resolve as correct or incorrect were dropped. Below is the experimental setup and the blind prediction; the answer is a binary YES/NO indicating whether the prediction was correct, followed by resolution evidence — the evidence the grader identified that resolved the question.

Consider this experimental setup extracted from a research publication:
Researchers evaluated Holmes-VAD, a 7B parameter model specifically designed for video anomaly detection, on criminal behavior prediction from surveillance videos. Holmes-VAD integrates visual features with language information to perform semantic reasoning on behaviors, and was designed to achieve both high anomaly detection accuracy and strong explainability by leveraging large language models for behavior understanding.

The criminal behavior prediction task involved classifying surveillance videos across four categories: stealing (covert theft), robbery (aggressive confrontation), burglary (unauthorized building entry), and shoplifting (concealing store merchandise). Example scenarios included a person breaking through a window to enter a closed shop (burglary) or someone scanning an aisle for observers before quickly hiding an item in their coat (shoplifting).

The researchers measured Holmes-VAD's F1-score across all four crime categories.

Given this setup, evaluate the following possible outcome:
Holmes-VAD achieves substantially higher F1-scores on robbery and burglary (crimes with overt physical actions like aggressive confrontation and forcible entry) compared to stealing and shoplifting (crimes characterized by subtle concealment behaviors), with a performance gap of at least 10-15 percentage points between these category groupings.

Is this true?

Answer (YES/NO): YES